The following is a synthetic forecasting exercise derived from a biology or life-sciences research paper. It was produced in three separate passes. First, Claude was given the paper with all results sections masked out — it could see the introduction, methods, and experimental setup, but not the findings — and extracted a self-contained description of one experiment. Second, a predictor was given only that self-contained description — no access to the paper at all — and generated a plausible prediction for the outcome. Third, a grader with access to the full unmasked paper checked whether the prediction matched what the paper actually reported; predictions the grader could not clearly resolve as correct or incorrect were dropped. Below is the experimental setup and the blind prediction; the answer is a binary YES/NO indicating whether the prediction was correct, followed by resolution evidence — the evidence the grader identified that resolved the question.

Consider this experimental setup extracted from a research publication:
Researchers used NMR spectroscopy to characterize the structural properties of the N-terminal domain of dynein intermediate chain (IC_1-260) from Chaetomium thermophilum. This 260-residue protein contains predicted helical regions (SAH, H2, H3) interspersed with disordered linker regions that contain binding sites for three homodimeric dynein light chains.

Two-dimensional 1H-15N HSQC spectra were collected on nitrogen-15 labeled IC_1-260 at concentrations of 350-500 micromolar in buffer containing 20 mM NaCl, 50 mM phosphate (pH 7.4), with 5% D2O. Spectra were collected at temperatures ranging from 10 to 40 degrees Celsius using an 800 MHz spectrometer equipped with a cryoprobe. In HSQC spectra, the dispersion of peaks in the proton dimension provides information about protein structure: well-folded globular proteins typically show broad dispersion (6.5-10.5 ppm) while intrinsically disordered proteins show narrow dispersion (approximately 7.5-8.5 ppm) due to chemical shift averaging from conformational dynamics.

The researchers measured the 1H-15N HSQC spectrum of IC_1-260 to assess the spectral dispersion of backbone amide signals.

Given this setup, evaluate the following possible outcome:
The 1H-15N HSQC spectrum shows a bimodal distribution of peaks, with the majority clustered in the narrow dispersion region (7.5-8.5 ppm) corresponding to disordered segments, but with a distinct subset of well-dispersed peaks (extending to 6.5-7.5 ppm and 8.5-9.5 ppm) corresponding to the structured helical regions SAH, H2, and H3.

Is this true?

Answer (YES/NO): NO